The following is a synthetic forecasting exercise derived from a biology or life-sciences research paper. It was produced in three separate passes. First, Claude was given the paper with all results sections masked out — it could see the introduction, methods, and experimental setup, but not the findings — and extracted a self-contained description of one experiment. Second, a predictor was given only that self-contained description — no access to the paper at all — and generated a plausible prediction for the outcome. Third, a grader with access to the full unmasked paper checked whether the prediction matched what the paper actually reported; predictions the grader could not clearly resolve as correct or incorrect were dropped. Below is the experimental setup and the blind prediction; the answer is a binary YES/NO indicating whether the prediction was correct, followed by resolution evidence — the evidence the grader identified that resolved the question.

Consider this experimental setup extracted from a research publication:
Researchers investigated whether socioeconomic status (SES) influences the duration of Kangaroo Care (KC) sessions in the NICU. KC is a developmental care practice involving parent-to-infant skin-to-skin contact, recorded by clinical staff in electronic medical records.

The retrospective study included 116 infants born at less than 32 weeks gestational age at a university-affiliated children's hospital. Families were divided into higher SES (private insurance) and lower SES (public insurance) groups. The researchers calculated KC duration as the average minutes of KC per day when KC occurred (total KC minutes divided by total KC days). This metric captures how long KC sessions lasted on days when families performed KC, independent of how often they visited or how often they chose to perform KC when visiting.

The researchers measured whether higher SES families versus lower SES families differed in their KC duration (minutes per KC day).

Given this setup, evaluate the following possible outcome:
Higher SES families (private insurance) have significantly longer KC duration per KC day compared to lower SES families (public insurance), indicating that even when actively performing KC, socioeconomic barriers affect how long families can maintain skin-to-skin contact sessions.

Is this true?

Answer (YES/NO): YES